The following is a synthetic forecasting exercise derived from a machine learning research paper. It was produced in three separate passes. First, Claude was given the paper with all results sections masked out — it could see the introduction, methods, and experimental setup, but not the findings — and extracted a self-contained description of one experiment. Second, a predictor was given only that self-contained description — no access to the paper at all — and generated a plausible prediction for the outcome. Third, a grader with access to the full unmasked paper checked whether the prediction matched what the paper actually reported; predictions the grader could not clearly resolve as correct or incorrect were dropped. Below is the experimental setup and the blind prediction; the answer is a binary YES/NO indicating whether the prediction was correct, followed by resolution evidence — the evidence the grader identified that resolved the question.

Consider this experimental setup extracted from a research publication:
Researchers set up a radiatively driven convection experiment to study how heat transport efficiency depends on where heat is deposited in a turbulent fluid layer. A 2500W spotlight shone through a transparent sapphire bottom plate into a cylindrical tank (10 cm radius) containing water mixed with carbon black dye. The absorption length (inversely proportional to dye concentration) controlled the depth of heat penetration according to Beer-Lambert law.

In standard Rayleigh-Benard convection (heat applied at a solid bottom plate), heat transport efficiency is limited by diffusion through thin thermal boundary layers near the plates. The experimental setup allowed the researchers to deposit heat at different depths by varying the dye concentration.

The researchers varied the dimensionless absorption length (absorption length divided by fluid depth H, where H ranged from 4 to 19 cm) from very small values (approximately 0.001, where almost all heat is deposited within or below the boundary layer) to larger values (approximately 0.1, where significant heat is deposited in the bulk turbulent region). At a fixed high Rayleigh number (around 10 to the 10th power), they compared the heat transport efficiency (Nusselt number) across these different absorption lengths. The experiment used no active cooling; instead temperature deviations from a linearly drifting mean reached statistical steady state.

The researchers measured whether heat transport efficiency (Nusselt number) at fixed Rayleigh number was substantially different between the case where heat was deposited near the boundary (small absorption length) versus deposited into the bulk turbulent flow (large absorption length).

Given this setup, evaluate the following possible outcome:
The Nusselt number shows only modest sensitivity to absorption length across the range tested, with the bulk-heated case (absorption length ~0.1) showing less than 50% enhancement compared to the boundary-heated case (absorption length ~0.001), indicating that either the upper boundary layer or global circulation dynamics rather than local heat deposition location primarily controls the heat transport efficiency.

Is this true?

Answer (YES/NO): NO